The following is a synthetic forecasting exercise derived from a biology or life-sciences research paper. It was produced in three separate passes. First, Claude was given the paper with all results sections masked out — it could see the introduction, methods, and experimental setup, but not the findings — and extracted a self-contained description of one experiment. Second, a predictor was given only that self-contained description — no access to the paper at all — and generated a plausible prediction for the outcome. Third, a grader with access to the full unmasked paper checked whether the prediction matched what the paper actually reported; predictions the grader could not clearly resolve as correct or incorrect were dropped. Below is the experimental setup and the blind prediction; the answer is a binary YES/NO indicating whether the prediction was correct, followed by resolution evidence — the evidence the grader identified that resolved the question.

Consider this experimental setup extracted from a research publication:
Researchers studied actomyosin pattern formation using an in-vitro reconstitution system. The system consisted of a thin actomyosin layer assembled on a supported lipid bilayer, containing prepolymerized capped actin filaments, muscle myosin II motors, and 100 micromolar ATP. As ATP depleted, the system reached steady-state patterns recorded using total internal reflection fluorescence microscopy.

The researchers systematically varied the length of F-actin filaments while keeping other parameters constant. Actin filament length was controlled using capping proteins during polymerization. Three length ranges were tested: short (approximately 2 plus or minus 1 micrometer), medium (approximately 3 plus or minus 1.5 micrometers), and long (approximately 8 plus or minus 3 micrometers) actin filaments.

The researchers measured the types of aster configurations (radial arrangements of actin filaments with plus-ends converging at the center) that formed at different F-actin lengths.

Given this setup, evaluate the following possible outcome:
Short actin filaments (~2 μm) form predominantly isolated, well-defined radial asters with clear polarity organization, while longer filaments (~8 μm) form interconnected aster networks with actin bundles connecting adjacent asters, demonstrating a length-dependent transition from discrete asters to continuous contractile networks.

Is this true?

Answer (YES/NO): NO